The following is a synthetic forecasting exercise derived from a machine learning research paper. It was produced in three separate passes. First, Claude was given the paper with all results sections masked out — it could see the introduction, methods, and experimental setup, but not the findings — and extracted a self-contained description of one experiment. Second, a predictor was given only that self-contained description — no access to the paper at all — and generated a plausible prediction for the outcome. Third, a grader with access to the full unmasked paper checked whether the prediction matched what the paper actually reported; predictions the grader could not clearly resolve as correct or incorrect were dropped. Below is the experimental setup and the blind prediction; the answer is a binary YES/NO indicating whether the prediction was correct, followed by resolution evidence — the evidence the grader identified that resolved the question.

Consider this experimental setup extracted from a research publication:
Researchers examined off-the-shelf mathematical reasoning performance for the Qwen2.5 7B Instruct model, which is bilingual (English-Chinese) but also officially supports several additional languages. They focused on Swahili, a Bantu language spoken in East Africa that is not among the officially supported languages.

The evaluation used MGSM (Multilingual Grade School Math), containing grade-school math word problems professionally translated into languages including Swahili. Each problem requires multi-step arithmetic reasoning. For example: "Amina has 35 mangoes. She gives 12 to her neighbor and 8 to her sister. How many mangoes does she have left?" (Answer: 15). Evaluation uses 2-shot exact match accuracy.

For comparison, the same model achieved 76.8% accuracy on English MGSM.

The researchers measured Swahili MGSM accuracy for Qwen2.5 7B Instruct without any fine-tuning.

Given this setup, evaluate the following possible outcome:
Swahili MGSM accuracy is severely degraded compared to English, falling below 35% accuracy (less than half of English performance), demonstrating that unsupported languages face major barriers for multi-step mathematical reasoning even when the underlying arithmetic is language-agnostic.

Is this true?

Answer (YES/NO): YES